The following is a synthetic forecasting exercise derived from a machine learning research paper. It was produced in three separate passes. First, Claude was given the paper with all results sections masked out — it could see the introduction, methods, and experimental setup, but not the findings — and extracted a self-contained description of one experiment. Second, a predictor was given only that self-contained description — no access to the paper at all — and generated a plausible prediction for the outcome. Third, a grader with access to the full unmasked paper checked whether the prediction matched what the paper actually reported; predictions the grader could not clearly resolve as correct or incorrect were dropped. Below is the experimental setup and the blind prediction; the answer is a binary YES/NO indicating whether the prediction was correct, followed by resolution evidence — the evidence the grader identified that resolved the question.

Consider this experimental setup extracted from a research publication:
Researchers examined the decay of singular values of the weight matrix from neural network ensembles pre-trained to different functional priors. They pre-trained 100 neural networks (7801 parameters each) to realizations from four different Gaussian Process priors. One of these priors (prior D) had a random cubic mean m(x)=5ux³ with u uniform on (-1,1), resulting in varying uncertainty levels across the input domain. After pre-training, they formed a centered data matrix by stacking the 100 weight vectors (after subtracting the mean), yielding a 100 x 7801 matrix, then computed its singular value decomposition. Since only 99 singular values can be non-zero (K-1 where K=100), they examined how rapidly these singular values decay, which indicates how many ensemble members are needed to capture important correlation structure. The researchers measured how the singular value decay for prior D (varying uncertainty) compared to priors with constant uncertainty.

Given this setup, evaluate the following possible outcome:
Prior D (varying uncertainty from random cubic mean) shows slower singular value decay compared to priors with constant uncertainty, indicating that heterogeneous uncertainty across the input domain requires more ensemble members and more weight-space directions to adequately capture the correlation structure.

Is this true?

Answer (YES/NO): NO